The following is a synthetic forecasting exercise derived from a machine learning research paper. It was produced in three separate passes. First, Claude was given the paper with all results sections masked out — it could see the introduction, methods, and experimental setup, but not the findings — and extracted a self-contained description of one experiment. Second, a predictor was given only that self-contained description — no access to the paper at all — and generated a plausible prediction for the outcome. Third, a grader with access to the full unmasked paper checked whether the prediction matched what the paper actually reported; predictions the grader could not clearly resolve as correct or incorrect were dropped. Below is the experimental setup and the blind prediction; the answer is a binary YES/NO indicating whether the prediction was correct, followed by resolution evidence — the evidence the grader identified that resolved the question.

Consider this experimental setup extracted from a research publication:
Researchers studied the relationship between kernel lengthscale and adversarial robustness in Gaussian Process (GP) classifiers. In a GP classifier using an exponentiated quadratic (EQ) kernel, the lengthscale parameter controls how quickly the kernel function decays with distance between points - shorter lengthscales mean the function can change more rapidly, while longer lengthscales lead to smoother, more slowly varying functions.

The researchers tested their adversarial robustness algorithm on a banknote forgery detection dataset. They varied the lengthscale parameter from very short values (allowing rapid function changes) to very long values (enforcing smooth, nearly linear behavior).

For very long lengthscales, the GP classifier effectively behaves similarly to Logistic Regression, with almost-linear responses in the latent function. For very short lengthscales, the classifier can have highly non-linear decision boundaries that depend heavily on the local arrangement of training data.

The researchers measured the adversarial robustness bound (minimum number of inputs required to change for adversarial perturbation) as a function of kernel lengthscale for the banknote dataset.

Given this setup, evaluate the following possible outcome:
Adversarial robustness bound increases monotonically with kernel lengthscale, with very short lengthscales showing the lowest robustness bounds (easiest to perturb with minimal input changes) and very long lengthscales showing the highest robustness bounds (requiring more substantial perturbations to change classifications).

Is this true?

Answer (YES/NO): NO